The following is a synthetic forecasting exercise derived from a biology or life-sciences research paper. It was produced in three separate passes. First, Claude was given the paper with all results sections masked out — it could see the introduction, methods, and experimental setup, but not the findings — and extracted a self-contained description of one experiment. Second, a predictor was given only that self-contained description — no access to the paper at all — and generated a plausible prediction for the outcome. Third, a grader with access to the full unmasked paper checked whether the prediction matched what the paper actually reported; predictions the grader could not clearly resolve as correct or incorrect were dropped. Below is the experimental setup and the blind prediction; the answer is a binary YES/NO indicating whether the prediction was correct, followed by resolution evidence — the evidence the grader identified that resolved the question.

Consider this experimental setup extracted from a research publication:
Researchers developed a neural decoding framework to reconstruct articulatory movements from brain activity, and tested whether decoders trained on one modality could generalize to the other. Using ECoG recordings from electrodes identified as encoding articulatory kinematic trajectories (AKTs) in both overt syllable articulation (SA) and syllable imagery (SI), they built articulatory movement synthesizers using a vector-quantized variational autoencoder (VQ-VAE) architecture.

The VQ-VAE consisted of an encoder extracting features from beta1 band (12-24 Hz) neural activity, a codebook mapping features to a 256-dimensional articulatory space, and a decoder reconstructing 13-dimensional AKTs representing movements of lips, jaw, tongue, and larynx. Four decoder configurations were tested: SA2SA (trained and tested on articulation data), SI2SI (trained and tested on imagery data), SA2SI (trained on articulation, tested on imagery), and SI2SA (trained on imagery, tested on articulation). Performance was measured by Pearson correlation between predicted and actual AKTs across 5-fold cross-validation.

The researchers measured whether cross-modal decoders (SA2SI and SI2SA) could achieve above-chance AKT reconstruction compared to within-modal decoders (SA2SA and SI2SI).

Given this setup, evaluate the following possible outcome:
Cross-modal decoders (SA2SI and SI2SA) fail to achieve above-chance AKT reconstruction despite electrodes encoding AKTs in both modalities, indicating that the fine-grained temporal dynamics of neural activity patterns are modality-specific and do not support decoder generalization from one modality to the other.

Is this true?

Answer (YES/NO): NO